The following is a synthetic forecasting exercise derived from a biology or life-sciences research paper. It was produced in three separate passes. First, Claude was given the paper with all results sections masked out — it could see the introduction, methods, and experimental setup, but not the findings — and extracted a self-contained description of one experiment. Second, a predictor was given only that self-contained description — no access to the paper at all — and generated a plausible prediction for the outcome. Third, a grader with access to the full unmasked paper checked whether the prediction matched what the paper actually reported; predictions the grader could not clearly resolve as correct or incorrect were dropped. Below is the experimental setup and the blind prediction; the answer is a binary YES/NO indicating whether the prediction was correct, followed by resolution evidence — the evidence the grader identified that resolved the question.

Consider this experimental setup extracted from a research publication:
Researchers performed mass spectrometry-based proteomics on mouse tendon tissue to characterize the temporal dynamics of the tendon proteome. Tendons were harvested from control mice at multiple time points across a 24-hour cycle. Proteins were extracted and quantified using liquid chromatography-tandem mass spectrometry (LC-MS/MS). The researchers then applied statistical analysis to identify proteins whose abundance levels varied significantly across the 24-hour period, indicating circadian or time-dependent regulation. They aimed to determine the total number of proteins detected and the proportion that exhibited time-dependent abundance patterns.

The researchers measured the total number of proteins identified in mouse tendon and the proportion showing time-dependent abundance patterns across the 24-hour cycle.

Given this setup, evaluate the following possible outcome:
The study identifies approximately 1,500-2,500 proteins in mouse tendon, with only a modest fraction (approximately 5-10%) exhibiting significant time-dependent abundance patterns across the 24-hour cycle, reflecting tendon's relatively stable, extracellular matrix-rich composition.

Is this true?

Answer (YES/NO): NO